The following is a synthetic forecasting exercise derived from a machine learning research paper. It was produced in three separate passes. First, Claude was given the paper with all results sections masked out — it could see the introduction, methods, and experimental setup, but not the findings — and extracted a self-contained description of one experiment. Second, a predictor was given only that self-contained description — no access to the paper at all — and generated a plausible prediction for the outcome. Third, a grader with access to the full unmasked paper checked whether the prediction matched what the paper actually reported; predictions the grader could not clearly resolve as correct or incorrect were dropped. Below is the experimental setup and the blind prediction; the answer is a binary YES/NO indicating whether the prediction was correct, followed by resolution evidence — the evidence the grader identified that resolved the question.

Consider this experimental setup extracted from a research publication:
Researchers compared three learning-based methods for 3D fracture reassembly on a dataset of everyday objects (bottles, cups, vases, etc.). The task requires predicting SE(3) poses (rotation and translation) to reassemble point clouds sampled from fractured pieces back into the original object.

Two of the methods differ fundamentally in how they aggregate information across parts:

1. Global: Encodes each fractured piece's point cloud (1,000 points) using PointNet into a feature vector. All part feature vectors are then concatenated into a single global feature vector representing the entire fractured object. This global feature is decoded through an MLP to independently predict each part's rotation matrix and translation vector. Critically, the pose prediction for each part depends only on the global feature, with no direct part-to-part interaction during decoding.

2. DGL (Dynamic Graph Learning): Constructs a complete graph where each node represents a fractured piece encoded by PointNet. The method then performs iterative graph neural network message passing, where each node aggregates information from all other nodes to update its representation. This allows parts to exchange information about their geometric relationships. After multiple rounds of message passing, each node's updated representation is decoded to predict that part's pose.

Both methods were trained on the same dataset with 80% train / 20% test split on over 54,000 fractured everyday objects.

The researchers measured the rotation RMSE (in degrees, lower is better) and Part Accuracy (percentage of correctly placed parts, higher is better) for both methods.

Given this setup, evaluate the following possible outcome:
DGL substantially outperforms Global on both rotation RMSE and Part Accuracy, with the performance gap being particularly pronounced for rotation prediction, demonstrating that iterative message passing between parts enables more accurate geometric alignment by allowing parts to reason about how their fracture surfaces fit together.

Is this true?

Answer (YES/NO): NO